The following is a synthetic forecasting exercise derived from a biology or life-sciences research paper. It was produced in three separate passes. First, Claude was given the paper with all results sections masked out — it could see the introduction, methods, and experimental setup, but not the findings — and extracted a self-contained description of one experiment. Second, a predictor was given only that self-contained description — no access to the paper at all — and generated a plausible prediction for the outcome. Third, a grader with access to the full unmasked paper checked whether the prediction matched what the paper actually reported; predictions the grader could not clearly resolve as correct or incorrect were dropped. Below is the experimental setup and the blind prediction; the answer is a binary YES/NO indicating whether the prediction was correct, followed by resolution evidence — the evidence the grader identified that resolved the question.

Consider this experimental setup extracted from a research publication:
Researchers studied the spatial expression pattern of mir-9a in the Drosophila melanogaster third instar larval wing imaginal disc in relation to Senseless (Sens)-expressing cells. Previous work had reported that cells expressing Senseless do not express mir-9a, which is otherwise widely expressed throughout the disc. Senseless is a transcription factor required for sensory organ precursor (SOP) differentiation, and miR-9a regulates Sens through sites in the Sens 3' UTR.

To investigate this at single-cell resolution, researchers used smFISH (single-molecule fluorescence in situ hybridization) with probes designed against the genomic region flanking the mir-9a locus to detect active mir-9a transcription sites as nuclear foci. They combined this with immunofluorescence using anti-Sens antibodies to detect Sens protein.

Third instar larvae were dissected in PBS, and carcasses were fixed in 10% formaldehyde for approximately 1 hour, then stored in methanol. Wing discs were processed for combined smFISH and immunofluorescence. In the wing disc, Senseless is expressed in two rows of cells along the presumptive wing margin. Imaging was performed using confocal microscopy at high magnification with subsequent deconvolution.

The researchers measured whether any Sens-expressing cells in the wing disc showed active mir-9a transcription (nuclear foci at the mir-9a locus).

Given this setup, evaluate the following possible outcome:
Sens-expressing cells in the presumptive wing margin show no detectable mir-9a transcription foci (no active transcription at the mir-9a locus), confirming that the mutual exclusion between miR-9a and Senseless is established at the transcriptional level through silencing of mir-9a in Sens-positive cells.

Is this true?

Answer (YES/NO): NO